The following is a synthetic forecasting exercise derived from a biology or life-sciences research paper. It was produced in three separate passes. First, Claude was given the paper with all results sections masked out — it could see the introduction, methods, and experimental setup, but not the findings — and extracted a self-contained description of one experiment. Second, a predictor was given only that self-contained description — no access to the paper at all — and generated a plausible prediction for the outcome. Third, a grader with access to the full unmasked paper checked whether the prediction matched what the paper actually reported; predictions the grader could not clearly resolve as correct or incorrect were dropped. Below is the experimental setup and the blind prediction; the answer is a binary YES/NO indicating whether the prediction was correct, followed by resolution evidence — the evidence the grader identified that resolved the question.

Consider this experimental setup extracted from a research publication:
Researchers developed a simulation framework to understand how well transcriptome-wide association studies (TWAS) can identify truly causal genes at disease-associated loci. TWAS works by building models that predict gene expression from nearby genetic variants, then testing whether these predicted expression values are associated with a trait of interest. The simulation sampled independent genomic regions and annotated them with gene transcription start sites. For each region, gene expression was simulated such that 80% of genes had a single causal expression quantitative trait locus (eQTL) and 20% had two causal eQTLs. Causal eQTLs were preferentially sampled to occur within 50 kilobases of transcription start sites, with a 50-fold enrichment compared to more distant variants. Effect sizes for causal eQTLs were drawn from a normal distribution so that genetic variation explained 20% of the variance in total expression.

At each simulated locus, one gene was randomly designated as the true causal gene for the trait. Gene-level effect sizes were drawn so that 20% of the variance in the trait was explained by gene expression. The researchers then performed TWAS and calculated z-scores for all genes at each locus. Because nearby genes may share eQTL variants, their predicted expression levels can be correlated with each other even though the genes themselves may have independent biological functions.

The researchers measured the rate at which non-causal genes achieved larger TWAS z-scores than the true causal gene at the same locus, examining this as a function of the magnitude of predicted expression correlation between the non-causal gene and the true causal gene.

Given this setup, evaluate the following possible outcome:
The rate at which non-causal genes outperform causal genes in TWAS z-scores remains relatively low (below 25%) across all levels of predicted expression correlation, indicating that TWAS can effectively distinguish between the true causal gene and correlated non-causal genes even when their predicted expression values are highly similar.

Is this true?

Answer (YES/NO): NO